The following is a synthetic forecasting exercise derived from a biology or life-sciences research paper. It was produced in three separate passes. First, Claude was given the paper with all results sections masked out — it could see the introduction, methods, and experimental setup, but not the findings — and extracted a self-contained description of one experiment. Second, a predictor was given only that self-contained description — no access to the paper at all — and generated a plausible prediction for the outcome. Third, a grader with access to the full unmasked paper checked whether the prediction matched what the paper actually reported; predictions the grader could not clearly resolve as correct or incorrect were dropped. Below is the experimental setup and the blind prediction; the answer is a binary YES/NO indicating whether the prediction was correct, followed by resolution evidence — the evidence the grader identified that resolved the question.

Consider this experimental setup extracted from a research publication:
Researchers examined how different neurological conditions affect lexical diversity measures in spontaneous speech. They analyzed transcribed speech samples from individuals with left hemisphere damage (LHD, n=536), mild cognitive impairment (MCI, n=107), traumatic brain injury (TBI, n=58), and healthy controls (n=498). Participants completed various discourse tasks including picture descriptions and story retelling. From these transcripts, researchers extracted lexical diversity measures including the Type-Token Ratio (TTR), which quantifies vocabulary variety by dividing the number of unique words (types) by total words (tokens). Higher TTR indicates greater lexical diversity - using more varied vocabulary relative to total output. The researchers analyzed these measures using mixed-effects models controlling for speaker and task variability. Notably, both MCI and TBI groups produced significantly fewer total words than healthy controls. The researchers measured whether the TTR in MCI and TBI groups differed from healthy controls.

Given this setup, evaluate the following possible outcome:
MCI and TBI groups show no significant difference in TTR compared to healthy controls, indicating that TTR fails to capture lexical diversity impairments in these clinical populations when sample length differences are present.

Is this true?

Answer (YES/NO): NO